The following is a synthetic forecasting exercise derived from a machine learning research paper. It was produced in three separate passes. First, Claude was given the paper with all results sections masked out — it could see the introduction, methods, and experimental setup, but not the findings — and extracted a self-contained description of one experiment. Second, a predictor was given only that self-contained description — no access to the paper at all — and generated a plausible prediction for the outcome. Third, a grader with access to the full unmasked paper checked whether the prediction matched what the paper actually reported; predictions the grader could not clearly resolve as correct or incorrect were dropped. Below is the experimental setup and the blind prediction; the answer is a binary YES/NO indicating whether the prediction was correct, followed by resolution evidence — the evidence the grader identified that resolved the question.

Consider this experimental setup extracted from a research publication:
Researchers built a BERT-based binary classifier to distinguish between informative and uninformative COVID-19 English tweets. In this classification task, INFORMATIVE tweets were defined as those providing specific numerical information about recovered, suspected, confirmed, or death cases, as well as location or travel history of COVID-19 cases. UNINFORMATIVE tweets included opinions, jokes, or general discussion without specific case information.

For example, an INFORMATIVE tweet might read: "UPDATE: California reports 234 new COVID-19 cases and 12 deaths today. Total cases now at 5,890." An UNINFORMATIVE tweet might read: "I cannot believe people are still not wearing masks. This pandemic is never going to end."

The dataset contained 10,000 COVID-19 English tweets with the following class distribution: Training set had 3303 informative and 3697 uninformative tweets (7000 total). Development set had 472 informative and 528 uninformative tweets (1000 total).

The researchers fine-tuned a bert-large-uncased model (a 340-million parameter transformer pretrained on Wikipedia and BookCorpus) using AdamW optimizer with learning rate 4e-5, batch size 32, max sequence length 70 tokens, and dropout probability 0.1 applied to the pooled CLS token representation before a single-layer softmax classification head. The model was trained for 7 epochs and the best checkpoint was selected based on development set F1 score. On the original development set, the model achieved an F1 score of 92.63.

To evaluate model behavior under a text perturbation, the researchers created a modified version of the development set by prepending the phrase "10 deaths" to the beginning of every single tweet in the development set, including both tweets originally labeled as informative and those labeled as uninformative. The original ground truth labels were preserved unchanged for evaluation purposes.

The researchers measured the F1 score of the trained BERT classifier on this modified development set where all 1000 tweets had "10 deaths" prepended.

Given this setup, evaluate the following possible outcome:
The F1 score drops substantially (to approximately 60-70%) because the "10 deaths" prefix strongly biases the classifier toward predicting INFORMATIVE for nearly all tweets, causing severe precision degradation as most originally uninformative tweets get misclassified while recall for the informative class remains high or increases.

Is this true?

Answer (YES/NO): NO